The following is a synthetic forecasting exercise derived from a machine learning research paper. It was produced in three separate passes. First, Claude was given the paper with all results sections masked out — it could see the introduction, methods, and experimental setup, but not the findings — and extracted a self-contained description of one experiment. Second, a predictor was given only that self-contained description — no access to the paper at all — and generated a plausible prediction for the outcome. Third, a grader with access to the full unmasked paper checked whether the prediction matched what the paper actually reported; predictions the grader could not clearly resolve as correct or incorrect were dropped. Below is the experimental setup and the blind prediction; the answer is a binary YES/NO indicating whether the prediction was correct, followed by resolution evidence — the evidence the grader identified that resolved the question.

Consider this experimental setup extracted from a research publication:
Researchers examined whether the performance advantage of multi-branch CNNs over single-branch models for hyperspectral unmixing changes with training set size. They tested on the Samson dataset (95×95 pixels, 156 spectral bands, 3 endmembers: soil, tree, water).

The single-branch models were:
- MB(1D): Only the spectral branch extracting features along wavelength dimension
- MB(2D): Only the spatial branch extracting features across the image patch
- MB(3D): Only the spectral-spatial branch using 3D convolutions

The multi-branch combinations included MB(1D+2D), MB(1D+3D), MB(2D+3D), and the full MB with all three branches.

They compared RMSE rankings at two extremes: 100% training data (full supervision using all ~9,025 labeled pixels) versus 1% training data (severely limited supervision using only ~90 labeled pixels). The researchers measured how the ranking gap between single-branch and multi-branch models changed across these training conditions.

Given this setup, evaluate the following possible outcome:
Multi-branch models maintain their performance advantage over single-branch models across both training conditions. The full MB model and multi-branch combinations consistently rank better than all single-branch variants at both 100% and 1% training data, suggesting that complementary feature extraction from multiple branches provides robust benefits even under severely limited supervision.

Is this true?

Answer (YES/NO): NO